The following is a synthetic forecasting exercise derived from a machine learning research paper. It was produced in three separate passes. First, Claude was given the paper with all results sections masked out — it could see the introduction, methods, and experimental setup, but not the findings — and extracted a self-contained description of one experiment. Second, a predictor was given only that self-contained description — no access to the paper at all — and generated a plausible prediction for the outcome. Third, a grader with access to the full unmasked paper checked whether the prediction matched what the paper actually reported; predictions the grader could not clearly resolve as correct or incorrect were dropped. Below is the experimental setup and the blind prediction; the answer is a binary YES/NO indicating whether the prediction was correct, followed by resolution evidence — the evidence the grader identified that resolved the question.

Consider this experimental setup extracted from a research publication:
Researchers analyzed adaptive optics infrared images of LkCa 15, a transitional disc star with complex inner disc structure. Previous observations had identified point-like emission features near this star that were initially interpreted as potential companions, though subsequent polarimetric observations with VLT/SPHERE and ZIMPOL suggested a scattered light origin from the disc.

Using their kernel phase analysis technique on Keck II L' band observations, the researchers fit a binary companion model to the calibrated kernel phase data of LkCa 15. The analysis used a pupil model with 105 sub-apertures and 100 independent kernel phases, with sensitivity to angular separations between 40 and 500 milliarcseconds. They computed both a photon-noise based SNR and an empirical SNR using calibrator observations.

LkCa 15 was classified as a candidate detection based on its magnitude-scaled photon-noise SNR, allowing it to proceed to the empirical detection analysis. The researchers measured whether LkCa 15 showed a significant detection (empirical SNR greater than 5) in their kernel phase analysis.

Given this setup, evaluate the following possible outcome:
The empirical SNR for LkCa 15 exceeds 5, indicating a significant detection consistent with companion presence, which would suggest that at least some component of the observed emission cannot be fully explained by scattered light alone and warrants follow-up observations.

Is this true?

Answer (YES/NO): NO